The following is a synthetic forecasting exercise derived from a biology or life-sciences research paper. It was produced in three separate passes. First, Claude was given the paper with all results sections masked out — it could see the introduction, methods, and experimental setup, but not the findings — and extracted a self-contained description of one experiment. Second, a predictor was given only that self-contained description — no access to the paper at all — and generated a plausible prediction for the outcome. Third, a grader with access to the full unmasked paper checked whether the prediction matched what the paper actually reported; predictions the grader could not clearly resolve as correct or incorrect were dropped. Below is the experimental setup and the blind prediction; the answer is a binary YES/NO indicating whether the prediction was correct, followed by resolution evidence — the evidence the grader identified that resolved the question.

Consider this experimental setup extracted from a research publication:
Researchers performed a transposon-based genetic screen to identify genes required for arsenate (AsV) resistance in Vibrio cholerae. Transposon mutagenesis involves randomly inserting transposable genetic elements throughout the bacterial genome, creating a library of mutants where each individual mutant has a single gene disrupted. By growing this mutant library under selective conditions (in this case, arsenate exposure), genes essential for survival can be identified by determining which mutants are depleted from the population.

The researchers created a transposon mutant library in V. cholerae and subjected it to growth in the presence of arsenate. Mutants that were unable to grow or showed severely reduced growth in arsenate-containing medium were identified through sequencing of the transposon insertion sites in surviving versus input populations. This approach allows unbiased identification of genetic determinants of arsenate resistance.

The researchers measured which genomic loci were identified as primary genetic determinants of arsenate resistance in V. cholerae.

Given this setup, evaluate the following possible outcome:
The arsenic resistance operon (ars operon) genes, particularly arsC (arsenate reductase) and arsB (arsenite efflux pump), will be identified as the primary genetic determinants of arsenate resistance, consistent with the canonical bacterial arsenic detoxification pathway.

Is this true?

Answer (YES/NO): NO